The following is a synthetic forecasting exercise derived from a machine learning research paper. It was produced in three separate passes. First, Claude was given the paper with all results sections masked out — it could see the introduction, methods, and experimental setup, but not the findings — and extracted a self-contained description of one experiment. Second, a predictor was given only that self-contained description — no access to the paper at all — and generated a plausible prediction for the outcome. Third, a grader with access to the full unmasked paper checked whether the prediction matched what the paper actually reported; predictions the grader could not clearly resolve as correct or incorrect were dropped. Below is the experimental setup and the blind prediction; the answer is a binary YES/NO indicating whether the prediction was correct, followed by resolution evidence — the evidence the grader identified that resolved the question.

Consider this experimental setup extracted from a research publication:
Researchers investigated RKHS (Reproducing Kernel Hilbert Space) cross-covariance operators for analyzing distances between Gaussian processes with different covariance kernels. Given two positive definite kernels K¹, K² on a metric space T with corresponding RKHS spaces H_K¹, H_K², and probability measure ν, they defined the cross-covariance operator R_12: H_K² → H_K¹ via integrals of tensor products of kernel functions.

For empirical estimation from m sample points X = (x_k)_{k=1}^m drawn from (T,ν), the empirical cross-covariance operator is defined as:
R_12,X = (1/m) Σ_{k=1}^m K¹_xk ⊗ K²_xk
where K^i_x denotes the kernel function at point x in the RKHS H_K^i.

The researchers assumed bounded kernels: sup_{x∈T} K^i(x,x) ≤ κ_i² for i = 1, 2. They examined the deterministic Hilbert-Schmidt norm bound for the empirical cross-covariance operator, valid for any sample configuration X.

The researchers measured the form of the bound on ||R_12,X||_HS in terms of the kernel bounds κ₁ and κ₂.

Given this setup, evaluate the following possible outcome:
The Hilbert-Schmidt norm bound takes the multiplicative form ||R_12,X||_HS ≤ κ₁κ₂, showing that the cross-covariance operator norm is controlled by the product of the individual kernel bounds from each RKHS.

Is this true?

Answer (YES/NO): YES